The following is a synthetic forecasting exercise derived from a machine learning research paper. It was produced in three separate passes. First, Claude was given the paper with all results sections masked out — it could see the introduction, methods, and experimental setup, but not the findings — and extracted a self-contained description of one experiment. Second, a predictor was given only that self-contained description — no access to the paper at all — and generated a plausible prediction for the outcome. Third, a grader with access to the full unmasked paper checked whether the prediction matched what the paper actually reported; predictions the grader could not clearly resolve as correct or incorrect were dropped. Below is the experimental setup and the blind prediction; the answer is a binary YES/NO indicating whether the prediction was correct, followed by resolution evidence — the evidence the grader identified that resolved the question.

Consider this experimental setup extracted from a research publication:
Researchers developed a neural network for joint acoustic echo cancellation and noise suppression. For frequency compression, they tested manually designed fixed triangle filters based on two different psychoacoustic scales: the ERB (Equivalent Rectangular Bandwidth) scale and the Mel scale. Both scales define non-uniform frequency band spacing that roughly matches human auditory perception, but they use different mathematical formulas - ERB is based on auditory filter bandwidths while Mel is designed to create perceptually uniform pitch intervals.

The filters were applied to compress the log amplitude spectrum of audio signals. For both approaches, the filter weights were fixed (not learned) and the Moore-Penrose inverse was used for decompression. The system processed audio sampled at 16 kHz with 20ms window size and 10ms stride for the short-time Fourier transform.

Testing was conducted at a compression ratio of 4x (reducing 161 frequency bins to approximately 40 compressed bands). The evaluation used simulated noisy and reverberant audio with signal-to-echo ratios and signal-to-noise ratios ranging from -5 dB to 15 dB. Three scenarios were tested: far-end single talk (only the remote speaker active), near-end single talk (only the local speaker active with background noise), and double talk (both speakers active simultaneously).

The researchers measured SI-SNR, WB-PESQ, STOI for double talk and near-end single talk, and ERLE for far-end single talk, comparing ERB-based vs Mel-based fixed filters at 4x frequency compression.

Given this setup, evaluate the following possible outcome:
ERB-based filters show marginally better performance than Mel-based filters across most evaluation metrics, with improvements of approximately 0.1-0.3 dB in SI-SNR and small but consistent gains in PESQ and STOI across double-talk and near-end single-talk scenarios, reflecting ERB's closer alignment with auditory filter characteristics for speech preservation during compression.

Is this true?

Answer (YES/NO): NO